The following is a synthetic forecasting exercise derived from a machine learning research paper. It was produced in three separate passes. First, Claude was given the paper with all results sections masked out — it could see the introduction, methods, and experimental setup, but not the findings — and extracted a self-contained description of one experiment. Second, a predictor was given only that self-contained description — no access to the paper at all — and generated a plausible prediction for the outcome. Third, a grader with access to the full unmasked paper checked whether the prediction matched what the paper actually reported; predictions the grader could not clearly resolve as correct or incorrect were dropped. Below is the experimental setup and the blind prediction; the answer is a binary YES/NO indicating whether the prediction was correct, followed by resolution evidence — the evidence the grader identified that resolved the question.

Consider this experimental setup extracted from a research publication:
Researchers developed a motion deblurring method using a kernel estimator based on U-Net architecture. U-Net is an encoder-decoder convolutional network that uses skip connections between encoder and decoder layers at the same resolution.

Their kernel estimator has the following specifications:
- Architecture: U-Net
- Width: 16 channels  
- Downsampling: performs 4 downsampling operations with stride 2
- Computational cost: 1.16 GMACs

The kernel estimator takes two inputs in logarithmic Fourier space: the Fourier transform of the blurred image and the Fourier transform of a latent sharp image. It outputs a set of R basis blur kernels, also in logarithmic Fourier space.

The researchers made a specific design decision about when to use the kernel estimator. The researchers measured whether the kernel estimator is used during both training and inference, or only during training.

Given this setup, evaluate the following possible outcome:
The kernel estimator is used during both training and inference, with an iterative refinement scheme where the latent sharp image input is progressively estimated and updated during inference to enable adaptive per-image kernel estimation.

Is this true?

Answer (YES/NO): NO